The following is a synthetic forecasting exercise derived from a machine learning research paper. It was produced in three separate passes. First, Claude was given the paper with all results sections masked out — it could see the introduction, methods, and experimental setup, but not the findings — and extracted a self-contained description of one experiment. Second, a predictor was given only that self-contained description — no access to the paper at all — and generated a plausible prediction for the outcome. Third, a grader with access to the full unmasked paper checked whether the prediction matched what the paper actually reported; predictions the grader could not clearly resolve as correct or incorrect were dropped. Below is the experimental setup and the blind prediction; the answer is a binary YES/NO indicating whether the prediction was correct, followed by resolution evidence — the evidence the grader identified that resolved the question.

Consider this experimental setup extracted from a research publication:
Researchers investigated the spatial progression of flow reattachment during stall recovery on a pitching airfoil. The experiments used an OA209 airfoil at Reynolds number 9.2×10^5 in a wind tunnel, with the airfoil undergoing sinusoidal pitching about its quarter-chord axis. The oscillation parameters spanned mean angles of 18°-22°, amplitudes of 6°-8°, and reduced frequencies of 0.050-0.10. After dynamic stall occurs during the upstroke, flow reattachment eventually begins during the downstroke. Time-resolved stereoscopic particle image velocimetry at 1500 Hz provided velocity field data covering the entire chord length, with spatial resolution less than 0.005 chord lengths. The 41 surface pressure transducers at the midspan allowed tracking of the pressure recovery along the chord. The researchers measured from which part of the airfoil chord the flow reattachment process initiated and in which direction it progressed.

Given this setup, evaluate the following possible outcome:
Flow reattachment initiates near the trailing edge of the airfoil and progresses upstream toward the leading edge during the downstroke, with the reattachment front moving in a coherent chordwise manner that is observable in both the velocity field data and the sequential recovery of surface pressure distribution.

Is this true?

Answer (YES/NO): NO